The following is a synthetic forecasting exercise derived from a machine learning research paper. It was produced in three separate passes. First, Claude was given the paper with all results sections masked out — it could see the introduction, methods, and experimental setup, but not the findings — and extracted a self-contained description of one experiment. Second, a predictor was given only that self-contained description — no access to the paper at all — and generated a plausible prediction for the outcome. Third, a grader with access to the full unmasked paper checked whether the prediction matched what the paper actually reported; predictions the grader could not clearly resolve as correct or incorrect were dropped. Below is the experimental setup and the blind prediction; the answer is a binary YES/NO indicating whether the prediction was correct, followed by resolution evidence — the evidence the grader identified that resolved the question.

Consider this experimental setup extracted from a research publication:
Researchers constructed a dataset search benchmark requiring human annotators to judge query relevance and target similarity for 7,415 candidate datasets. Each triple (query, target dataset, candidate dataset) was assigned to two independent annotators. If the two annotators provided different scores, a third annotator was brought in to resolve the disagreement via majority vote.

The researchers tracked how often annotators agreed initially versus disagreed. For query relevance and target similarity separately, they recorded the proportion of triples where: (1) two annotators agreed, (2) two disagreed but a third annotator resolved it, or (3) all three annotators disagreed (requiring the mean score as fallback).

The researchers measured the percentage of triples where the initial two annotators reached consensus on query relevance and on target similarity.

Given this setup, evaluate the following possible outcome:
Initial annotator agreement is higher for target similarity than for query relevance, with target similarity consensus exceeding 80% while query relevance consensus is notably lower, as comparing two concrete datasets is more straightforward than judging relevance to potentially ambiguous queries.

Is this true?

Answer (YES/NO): NO